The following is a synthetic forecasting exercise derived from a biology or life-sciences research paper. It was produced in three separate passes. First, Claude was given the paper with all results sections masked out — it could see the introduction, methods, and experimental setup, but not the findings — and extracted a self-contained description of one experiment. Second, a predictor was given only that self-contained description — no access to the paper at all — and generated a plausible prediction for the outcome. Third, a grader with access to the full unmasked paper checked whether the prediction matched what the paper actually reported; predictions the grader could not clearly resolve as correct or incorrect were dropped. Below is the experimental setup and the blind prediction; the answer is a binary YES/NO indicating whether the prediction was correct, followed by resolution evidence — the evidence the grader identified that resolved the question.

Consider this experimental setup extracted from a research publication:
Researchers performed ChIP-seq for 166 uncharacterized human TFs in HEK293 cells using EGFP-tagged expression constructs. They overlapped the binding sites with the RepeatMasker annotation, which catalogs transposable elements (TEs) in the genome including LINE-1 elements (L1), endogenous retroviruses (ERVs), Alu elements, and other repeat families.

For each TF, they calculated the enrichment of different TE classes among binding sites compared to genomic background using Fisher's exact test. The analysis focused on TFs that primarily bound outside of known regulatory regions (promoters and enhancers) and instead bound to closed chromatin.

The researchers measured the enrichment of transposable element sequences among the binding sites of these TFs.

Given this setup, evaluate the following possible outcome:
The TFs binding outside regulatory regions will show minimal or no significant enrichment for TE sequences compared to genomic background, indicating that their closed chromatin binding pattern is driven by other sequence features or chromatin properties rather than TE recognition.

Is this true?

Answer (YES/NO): NO